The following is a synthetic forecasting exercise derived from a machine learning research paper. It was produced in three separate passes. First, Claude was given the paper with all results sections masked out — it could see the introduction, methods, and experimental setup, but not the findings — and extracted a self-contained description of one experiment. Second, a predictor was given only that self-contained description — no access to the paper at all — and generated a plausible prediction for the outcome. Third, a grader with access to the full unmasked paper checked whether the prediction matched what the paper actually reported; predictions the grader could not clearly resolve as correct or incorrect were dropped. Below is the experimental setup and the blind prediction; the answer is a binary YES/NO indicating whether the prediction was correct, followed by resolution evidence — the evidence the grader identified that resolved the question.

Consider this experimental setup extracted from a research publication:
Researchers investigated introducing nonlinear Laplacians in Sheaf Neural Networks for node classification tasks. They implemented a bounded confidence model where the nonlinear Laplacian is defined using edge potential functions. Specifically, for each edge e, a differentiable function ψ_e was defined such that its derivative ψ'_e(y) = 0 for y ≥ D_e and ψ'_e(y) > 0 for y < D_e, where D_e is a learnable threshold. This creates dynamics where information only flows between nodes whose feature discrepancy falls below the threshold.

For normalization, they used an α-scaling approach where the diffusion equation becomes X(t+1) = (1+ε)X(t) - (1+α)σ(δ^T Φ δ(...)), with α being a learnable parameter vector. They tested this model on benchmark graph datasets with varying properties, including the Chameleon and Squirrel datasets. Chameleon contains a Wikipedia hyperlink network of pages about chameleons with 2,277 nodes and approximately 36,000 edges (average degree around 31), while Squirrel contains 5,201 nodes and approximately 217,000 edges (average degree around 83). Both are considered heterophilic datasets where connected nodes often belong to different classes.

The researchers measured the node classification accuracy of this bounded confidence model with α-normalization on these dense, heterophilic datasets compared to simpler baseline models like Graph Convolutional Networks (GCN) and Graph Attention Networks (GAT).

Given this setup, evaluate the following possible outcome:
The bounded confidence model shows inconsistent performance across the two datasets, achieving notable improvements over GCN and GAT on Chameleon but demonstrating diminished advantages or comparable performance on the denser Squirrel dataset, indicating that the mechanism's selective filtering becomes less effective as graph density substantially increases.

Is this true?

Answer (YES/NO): NO